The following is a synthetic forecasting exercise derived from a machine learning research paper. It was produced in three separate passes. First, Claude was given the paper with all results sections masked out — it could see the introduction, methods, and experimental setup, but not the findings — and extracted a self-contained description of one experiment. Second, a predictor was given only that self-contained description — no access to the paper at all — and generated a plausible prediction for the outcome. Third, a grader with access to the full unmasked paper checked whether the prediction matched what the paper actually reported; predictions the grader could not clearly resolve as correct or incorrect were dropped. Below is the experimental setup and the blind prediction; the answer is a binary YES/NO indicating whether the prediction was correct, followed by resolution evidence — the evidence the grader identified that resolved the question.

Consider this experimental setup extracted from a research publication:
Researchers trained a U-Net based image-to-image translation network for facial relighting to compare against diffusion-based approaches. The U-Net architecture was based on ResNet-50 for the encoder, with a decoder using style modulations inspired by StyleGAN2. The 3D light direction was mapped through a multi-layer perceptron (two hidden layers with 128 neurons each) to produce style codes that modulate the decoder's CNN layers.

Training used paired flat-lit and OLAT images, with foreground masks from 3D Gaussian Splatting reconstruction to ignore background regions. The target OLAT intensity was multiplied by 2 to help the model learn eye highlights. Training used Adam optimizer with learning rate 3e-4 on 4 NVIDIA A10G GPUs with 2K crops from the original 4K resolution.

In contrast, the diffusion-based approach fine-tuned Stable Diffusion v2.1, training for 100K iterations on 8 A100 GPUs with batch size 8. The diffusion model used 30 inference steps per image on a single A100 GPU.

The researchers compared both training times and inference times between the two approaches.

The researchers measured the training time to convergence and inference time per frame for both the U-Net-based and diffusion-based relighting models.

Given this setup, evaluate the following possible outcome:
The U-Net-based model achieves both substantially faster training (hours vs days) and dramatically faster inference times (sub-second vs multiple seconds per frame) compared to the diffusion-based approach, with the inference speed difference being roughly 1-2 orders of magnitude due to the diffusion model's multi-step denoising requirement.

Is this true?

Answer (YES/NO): NO